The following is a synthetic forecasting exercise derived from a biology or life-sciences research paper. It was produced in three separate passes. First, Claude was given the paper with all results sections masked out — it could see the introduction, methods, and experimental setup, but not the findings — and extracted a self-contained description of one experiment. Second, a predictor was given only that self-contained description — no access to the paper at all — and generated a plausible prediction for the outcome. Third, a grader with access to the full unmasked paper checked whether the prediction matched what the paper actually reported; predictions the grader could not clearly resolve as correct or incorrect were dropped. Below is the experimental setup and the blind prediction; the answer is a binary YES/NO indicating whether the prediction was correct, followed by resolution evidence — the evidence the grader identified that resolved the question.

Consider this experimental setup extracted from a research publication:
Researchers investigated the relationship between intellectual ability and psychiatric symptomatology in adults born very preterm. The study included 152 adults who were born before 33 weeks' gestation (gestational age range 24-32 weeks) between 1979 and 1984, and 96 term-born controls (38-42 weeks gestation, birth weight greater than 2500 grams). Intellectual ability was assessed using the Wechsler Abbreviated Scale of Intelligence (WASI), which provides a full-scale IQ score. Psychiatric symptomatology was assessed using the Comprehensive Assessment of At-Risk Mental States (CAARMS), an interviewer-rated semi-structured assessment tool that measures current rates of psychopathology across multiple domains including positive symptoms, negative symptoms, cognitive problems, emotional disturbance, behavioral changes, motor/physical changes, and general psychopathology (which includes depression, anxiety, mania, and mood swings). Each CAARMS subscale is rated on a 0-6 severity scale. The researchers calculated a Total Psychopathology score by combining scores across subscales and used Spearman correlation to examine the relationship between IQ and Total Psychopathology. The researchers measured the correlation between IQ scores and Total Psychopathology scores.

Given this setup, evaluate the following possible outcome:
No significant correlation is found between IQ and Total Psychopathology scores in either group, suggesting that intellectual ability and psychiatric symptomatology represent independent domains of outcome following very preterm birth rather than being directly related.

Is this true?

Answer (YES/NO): NO